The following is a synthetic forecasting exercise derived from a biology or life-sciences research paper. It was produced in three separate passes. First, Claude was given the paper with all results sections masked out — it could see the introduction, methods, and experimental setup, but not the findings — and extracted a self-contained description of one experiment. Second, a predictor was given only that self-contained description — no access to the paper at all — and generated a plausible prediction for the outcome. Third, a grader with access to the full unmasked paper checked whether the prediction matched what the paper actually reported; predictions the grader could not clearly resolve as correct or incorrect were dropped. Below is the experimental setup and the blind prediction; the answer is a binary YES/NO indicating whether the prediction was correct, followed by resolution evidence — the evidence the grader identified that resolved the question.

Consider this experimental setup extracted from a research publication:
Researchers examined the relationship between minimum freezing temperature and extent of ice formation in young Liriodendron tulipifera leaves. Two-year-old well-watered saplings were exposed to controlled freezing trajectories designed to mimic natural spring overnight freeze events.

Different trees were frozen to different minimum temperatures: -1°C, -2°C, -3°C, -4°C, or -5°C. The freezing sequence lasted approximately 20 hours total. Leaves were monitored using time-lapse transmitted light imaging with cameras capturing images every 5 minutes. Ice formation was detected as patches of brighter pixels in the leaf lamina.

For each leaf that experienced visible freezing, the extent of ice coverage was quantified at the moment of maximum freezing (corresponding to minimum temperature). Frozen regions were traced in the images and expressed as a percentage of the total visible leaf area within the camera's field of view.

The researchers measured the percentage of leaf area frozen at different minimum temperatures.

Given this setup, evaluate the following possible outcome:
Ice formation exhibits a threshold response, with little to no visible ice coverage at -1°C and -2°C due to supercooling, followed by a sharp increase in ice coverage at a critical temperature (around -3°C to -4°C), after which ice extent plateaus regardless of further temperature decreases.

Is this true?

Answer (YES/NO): NO